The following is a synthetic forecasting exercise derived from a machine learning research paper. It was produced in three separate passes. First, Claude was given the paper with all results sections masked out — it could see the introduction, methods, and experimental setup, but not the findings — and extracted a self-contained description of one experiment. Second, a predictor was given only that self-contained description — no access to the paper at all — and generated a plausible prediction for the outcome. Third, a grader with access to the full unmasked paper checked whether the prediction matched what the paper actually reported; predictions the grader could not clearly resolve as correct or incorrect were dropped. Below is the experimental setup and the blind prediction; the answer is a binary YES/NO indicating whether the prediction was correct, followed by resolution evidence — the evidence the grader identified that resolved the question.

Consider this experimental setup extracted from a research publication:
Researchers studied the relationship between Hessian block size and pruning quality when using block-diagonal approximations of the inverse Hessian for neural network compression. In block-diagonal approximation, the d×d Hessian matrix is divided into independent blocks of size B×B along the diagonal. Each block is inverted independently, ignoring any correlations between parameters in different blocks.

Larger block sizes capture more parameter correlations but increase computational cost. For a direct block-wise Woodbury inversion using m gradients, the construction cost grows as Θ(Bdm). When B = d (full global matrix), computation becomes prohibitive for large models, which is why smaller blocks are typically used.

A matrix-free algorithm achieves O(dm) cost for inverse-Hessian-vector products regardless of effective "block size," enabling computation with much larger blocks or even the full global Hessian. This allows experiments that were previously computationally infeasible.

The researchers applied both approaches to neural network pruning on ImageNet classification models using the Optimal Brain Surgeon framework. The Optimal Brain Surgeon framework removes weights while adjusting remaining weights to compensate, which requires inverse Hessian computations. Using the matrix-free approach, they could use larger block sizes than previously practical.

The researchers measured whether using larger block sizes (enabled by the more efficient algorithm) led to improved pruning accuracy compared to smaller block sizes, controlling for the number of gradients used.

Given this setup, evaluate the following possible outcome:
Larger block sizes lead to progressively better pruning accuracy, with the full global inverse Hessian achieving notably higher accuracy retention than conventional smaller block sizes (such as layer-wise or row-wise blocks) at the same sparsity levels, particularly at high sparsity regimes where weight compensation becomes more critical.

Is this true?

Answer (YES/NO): NO